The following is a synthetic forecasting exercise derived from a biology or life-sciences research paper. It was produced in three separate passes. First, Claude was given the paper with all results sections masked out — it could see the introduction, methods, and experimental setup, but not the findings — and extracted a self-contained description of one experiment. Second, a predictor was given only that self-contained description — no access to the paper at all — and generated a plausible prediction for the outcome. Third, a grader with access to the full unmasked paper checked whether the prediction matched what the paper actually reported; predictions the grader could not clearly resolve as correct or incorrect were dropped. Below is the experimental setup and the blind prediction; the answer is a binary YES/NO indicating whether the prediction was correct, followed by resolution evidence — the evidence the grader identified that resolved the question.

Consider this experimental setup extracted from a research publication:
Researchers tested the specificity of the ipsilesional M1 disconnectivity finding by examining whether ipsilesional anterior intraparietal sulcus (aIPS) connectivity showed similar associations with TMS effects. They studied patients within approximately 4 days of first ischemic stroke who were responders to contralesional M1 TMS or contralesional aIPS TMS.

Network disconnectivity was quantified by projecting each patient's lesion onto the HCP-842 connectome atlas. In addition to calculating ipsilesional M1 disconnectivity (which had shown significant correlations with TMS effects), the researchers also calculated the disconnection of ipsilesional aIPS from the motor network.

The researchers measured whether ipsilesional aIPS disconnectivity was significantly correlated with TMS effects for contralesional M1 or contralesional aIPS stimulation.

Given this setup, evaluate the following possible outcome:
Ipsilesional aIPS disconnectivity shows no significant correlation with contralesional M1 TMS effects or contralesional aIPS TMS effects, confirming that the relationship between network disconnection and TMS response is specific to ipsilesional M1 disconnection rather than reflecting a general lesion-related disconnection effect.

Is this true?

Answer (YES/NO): YES